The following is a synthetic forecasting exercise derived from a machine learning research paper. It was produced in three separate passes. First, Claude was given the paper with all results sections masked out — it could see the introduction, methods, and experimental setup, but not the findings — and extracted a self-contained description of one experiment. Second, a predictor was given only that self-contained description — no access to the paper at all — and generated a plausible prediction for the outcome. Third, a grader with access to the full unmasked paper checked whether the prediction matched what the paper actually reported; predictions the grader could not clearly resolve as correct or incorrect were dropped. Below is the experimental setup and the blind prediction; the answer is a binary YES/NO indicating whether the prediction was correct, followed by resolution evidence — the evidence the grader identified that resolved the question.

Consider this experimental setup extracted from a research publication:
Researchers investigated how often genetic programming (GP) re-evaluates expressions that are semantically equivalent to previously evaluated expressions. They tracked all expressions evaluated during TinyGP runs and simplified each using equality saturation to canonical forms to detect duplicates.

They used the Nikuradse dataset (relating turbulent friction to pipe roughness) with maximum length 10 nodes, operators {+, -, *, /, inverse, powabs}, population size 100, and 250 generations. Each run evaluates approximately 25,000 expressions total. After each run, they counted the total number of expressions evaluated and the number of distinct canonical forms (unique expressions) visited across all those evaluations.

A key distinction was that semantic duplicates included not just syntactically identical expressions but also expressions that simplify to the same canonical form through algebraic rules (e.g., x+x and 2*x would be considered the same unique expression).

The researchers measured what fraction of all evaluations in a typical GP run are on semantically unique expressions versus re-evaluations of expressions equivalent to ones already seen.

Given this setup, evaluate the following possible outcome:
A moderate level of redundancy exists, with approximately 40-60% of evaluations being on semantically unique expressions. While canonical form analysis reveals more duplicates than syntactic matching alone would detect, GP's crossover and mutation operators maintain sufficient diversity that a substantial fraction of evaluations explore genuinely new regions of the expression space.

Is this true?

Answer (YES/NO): NO